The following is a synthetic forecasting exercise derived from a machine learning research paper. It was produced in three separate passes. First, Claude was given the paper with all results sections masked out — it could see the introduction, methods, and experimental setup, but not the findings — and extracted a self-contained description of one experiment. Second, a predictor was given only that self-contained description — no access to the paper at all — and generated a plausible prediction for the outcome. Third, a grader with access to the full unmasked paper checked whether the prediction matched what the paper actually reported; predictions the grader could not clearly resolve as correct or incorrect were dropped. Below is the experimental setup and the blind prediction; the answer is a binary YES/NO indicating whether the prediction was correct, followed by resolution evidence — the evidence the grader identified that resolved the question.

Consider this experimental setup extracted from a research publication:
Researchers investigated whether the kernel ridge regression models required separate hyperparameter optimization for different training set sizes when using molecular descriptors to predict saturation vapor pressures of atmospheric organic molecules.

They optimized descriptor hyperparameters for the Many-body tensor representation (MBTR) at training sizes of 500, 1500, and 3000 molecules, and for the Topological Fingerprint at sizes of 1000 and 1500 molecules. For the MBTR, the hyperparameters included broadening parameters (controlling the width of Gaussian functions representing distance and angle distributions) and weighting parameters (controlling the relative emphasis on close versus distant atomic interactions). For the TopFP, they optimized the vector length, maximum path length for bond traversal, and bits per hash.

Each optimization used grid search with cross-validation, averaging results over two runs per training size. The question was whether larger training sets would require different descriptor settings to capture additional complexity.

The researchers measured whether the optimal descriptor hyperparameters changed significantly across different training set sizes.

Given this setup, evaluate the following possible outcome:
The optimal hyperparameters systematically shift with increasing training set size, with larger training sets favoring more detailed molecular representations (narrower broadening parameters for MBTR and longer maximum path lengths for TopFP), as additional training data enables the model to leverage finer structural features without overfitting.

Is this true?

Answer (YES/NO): NO